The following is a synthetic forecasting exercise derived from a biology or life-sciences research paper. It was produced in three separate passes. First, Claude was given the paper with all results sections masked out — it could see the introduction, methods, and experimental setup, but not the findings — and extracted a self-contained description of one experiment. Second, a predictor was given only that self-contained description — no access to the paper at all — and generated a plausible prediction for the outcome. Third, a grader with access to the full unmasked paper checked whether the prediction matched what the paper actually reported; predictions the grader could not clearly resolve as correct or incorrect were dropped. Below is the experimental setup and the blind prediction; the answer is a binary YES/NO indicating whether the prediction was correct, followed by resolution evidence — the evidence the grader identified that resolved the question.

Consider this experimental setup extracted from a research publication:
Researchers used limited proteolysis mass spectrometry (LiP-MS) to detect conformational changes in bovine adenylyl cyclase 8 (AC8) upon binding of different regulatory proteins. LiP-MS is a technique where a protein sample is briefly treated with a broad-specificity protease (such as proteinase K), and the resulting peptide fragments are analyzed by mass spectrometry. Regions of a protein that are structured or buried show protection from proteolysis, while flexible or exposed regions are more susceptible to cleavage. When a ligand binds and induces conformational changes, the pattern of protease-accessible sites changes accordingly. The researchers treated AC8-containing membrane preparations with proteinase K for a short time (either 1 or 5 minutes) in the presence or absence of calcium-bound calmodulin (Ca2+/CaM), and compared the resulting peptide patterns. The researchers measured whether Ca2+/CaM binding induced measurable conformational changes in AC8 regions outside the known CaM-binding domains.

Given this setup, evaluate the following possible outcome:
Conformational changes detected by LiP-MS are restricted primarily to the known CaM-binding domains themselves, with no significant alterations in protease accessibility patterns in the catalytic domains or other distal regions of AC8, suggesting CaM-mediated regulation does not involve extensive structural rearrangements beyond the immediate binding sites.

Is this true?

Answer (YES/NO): YES